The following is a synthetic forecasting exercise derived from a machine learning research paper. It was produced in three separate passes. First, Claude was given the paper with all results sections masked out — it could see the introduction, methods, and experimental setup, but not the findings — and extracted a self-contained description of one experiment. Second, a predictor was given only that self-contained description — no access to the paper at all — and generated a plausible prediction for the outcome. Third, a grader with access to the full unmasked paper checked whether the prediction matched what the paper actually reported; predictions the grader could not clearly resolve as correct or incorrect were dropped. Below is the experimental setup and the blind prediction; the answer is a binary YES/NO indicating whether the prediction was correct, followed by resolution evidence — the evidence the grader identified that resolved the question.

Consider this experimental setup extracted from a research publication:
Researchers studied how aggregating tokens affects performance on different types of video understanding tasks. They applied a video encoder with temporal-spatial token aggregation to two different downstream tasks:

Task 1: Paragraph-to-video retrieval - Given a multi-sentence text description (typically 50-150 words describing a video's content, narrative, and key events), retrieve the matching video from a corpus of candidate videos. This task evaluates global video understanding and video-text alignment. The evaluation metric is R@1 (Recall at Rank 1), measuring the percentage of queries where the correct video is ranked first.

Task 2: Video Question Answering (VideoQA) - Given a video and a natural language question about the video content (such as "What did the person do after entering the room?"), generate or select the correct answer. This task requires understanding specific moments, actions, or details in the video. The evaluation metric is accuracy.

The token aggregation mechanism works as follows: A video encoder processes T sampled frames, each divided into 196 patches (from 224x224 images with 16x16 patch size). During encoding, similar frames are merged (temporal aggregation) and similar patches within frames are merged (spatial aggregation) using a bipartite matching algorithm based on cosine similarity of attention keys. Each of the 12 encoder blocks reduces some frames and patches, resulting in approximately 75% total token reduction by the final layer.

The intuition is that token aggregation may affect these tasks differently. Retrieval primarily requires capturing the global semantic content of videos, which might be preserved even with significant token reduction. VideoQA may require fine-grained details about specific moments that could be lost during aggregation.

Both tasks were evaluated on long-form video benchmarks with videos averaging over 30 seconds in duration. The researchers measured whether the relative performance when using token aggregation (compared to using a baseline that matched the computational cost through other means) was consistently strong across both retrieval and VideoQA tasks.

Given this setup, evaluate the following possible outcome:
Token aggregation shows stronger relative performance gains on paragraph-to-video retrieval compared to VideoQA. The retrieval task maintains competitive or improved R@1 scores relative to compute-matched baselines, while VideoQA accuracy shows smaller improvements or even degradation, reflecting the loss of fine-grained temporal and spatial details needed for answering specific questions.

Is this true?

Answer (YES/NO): NO